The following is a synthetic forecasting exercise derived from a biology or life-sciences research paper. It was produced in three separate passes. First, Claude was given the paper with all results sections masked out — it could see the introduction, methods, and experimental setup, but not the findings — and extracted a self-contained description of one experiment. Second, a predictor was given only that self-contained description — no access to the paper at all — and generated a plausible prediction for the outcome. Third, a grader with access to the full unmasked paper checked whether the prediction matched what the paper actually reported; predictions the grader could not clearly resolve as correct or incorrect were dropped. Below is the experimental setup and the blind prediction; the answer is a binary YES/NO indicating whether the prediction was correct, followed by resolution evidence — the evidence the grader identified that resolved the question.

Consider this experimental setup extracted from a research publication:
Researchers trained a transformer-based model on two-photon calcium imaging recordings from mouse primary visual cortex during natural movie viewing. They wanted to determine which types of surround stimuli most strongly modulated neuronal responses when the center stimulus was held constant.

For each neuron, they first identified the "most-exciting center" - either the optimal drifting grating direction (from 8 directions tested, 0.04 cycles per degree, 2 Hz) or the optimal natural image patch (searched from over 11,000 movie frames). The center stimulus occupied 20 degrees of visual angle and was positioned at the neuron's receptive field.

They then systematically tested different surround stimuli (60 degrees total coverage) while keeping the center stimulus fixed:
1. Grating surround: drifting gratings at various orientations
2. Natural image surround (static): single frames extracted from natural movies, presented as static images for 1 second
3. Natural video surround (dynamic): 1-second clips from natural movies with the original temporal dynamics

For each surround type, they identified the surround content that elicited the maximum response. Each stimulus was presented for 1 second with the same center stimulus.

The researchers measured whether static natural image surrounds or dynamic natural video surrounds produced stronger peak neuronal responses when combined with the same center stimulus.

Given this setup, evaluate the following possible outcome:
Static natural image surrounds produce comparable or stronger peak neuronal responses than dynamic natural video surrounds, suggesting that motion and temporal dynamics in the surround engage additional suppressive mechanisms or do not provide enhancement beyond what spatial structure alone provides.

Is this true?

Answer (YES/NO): NO